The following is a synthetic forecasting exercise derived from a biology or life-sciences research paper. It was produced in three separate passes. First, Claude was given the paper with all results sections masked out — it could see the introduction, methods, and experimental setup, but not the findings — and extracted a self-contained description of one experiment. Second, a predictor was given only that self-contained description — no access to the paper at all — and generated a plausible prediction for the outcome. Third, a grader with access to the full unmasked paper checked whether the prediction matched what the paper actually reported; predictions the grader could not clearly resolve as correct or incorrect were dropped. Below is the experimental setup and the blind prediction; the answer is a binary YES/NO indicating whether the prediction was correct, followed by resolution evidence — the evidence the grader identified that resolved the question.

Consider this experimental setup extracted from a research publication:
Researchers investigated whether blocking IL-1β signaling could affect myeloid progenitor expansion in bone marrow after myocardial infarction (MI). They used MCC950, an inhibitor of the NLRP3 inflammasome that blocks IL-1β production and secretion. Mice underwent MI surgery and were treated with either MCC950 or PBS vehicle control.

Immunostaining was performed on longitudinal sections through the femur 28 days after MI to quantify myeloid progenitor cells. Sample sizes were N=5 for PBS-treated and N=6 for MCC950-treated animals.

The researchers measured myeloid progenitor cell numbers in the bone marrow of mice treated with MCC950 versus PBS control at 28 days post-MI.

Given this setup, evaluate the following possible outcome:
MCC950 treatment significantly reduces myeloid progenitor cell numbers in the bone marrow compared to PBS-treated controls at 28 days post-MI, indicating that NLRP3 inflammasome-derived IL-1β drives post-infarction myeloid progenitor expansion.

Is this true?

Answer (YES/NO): YES